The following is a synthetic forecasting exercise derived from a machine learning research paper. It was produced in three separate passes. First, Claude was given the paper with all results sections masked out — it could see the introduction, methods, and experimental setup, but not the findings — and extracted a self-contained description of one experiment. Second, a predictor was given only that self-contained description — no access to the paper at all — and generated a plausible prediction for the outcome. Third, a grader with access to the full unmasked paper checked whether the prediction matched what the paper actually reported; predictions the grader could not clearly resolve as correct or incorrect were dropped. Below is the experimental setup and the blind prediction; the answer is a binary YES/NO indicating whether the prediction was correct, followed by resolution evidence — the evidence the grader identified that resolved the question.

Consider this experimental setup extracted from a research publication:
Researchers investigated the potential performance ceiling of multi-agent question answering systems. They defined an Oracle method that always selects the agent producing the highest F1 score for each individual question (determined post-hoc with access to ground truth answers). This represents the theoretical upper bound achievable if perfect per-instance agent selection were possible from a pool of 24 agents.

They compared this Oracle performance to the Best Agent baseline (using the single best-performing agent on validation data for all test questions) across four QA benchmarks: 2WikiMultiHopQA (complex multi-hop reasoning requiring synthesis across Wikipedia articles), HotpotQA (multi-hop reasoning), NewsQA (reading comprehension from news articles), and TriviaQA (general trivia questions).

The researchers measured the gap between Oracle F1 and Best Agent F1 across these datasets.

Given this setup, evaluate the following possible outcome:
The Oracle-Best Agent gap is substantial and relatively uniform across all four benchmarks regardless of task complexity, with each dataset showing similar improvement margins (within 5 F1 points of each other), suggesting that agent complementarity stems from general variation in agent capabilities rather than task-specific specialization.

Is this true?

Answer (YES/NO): NO